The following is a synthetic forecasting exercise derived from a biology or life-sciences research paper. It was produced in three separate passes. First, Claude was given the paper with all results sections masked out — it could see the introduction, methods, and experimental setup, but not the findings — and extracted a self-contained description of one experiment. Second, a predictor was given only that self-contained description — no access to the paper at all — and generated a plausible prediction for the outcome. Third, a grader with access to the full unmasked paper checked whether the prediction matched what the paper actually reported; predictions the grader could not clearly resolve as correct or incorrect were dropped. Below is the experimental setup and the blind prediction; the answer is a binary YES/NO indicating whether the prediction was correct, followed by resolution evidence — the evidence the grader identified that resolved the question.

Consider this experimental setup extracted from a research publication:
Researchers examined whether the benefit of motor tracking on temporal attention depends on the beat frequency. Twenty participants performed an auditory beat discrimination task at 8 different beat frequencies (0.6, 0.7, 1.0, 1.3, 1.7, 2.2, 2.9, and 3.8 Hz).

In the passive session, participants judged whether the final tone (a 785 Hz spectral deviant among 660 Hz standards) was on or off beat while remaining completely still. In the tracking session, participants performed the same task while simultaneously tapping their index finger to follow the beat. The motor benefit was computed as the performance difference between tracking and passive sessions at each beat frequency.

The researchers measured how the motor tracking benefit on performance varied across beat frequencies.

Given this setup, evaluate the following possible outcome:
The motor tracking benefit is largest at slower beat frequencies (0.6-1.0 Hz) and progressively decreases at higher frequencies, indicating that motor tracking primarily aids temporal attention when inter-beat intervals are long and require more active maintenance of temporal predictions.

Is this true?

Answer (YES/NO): NO